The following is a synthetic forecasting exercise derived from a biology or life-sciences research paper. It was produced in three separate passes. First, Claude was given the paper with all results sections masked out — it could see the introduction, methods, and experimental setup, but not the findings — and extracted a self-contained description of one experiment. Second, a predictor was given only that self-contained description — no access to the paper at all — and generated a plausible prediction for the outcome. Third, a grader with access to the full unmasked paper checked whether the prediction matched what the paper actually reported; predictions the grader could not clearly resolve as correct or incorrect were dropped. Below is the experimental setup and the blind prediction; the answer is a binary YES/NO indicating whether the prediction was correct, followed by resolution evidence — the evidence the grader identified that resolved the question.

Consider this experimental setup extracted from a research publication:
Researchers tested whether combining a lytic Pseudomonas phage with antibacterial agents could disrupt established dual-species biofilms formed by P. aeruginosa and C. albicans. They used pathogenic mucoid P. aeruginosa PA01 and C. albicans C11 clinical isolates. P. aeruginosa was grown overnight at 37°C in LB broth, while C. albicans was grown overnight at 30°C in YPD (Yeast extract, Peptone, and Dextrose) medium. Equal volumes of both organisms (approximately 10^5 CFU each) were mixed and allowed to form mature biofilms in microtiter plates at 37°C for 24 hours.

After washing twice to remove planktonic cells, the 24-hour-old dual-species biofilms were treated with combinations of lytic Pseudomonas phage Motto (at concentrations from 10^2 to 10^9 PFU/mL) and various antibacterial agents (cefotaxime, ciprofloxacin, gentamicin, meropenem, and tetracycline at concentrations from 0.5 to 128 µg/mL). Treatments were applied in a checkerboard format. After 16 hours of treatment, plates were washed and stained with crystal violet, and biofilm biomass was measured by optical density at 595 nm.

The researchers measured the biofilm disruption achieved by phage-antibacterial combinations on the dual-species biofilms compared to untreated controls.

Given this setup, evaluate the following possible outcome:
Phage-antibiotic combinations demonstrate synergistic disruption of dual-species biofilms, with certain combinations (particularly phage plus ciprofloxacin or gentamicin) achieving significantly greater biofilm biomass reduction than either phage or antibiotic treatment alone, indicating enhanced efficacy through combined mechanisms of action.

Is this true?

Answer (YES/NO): NO